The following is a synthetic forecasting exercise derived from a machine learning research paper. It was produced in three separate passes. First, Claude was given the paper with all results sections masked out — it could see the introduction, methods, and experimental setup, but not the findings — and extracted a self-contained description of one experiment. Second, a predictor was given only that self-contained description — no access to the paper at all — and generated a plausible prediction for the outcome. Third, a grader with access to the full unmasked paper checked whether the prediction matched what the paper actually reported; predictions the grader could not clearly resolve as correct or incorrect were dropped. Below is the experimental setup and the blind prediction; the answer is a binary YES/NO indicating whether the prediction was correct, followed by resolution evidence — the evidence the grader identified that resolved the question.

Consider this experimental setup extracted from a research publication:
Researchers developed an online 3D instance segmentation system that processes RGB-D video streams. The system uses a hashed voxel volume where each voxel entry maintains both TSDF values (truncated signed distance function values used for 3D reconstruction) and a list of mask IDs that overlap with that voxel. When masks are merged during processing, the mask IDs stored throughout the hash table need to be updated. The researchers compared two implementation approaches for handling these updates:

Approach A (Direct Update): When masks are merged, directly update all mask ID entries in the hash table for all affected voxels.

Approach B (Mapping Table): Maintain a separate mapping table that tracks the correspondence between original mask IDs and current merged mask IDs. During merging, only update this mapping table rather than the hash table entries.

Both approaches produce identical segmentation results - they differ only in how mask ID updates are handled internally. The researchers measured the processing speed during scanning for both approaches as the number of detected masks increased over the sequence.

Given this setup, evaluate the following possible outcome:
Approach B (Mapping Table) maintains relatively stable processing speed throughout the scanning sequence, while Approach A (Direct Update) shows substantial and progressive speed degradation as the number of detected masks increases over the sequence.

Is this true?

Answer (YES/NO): YES